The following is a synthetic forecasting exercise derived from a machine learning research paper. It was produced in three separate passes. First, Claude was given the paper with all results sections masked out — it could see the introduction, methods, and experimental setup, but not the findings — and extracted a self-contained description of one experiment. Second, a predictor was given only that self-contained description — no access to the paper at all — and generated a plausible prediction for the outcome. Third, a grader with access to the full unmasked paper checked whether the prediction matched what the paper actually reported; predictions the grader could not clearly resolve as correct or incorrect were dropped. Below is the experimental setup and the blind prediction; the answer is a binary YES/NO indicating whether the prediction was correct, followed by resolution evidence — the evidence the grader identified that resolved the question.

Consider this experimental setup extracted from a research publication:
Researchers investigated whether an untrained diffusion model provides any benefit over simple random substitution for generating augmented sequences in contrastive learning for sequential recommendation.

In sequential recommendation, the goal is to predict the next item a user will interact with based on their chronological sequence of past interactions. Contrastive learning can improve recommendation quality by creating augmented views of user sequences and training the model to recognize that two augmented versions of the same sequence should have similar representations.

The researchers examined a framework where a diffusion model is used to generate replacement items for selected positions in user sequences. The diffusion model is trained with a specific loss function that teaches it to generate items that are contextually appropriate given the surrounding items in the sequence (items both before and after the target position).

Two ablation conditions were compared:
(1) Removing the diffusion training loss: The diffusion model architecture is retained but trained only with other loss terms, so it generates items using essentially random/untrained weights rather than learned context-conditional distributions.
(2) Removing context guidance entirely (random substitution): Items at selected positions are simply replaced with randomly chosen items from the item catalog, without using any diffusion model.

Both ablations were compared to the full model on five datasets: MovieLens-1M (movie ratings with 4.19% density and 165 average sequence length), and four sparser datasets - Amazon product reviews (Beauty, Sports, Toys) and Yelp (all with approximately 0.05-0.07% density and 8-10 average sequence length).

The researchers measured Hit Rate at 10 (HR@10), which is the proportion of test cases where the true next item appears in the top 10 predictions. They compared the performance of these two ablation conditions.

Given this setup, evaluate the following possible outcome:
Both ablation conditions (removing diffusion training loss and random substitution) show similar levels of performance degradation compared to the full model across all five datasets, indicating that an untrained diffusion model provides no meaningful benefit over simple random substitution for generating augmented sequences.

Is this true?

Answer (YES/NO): YES